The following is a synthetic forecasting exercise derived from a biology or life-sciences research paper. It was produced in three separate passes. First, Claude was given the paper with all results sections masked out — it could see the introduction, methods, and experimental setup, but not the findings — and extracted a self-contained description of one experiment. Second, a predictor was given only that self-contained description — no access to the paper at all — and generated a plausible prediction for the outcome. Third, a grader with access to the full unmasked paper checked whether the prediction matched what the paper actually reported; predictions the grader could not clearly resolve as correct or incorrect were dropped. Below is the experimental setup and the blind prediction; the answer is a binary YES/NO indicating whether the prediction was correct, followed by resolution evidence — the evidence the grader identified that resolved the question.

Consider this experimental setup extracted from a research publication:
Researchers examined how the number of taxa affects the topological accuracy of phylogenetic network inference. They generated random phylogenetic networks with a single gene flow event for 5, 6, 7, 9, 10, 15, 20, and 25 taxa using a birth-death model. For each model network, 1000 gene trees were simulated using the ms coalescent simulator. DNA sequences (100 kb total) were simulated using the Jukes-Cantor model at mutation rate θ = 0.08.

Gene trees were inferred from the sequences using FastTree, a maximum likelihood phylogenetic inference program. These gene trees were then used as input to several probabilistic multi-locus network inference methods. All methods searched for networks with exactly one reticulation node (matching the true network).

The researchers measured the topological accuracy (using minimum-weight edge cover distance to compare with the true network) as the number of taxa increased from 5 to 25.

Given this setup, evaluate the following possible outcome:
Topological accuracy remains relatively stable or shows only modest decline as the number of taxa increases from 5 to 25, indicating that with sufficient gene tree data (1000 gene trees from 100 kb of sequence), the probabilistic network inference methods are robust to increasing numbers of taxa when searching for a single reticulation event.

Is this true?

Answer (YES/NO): NO